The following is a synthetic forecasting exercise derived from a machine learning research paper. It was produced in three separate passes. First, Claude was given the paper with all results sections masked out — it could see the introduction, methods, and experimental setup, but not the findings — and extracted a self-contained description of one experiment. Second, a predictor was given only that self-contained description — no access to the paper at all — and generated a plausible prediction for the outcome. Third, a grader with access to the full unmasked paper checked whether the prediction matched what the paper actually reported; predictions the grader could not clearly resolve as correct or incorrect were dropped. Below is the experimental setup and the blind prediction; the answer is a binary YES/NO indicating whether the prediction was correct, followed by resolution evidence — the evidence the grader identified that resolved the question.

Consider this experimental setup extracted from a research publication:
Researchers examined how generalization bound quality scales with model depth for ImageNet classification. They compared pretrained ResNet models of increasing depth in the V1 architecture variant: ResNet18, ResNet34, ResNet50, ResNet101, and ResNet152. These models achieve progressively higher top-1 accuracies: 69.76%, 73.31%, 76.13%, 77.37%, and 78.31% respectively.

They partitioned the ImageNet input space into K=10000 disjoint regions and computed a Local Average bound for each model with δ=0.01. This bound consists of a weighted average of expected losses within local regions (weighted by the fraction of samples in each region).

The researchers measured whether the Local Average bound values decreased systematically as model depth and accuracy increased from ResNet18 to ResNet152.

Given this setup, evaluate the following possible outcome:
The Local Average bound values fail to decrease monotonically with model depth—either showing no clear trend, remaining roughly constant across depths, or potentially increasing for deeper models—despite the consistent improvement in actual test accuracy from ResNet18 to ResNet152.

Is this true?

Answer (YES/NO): NO